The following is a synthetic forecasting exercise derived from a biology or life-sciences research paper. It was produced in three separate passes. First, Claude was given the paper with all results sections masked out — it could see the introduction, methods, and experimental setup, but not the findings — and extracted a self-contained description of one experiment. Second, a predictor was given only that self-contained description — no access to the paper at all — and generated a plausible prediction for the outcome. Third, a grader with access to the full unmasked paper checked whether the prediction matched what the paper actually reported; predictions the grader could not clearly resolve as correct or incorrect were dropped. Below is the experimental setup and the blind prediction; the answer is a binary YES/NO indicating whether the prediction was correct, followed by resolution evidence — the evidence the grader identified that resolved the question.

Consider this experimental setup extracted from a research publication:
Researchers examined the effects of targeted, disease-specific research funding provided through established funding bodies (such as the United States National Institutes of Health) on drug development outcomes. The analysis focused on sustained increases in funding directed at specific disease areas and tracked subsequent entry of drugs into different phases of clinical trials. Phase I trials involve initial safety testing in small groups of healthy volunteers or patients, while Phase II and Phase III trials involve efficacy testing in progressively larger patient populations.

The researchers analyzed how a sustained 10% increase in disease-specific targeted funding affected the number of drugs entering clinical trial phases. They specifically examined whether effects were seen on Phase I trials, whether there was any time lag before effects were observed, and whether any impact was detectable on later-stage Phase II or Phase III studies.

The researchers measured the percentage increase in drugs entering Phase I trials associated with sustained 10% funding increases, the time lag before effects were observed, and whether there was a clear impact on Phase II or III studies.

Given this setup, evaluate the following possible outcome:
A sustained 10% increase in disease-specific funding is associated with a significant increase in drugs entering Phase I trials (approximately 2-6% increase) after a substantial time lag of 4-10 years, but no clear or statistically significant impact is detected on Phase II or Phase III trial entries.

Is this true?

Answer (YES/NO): NO